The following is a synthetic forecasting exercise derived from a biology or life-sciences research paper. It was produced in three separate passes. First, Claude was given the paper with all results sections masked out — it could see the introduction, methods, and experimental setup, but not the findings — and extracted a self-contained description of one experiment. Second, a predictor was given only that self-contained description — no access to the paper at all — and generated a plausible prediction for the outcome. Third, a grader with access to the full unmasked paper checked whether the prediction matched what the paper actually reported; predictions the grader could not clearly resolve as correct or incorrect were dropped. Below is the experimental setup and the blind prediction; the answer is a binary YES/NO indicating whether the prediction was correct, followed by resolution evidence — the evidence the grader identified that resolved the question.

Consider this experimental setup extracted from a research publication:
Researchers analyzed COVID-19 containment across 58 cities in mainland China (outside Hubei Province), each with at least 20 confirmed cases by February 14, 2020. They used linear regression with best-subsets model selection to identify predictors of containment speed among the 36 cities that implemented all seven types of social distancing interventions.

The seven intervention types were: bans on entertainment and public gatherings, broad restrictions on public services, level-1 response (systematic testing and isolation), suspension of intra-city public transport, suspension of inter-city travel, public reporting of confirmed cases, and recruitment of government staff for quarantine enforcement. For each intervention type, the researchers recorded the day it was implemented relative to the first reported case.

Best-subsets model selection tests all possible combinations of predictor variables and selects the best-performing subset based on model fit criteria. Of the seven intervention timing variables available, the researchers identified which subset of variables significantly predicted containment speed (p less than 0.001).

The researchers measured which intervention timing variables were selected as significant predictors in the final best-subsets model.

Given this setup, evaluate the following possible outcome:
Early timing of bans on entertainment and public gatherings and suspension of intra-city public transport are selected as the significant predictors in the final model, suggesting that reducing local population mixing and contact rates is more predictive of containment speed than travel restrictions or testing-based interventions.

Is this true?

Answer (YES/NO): NO